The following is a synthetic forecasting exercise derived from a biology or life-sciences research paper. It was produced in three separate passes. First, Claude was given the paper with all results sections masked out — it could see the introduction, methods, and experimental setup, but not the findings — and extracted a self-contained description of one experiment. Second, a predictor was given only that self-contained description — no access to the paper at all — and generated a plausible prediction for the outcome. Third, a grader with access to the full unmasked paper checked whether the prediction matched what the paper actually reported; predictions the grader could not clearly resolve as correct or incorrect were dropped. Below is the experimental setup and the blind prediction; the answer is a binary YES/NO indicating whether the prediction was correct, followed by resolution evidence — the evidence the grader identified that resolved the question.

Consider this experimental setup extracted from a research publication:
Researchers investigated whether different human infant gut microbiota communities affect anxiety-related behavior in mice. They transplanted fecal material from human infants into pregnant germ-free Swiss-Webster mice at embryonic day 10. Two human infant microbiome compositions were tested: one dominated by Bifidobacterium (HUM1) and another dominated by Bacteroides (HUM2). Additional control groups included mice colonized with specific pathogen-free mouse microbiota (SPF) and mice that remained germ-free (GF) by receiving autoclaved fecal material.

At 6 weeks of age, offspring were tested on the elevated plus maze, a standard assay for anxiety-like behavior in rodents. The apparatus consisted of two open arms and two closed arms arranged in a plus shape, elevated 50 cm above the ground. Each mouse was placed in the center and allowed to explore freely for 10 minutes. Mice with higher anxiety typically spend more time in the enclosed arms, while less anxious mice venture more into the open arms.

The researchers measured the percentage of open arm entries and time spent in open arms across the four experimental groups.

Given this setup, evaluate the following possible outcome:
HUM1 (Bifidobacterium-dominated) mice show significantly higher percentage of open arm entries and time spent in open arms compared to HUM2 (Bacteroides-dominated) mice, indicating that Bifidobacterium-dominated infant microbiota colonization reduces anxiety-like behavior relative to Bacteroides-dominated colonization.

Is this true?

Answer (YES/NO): NO